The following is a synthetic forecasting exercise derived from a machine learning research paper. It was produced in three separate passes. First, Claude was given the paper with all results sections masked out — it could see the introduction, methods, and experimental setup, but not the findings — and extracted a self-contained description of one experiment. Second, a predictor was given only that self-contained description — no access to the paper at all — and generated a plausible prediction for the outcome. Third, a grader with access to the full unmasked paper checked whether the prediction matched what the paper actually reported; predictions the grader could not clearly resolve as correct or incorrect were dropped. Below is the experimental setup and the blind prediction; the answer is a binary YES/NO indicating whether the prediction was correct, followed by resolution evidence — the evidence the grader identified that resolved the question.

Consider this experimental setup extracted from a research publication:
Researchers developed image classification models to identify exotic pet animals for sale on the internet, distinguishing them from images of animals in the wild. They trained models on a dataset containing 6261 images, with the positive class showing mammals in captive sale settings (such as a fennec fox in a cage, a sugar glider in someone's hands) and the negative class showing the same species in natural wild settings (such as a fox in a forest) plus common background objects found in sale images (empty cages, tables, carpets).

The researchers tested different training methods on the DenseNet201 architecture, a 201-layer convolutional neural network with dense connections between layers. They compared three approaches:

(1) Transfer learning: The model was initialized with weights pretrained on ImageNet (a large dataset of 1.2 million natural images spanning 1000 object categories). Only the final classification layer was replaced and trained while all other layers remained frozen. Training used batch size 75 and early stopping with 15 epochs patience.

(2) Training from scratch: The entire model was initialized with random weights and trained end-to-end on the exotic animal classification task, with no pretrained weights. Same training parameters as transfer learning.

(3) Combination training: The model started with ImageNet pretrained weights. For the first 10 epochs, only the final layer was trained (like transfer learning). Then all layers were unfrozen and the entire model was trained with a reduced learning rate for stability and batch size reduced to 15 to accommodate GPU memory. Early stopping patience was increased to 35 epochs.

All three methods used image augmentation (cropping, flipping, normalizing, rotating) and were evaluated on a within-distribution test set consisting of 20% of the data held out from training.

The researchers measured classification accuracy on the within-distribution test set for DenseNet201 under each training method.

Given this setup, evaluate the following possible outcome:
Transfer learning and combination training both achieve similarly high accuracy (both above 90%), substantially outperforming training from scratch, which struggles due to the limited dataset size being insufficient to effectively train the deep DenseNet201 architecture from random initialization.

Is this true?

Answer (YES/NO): NO